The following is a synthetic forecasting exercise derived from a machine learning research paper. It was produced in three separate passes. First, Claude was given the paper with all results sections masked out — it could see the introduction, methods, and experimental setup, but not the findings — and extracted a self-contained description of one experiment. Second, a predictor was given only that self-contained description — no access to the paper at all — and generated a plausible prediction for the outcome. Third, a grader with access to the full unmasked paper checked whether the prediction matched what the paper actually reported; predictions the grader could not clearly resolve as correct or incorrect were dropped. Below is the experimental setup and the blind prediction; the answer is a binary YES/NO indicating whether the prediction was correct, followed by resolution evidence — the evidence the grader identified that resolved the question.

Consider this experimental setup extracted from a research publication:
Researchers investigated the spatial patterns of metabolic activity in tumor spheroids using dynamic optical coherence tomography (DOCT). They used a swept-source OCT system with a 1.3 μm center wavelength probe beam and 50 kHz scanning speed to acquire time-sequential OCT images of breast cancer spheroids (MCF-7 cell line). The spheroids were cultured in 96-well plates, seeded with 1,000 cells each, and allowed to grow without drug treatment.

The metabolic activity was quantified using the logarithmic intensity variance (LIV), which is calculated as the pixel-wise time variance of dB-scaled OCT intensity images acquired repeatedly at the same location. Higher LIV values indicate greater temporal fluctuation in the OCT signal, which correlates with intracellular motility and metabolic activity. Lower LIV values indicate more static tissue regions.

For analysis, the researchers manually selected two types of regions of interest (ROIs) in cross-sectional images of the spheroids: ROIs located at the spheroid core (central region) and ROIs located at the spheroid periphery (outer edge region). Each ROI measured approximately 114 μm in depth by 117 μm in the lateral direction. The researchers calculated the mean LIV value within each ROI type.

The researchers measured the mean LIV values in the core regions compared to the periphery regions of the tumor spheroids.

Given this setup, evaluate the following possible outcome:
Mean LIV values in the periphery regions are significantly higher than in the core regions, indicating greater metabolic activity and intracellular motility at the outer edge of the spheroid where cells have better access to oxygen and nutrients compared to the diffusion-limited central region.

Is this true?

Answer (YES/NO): YES